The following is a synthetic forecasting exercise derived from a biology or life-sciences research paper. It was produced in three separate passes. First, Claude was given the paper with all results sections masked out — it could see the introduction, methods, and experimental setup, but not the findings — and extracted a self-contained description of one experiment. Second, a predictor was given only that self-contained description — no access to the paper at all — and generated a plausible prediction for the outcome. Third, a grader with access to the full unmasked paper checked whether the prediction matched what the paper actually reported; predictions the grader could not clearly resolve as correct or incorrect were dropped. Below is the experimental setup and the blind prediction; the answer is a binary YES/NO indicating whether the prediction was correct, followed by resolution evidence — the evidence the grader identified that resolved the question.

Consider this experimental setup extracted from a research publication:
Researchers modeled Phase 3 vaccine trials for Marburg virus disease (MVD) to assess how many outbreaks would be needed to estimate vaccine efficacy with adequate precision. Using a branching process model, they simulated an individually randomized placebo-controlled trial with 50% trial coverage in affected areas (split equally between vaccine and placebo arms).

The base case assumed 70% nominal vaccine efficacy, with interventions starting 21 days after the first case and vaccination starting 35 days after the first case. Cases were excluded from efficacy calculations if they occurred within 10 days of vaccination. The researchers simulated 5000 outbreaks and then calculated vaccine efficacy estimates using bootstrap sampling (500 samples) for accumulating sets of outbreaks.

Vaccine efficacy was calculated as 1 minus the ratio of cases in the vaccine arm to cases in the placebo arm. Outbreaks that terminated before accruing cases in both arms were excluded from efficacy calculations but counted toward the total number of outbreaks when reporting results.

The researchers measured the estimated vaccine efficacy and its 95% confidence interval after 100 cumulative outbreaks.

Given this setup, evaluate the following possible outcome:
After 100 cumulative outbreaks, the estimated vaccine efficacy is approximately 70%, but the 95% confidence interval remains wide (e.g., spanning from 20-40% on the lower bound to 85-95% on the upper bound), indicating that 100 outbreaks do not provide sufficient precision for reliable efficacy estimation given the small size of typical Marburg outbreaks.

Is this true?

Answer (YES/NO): NO